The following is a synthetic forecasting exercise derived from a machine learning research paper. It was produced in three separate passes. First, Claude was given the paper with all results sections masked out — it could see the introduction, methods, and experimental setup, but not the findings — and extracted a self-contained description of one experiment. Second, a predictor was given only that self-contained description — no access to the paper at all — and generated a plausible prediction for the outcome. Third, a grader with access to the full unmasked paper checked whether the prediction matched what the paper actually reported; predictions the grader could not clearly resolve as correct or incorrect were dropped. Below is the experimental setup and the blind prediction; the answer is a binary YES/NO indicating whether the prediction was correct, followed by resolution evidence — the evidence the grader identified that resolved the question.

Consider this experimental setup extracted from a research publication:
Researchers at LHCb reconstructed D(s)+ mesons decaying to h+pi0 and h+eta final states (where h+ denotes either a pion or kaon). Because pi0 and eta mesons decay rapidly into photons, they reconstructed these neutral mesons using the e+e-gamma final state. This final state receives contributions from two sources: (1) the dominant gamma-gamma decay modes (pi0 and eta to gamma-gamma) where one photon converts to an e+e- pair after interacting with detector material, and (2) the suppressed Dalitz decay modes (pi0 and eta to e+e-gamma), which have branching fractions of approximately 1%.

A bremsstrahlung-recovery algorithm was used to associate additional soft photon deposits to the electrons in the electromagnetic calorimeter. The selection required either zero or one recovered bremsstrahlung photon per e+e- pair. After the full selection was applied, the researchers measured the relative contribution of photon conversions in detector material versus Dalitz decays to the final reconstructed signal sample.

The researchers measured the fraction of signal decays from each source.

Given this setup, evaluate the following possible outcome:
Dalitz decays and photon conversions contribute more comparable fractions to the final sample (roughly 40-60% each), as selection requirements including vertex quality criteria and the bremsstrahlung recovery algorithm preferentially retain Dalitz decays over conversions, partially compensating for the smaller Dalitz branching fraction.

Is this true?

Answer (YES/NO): NO